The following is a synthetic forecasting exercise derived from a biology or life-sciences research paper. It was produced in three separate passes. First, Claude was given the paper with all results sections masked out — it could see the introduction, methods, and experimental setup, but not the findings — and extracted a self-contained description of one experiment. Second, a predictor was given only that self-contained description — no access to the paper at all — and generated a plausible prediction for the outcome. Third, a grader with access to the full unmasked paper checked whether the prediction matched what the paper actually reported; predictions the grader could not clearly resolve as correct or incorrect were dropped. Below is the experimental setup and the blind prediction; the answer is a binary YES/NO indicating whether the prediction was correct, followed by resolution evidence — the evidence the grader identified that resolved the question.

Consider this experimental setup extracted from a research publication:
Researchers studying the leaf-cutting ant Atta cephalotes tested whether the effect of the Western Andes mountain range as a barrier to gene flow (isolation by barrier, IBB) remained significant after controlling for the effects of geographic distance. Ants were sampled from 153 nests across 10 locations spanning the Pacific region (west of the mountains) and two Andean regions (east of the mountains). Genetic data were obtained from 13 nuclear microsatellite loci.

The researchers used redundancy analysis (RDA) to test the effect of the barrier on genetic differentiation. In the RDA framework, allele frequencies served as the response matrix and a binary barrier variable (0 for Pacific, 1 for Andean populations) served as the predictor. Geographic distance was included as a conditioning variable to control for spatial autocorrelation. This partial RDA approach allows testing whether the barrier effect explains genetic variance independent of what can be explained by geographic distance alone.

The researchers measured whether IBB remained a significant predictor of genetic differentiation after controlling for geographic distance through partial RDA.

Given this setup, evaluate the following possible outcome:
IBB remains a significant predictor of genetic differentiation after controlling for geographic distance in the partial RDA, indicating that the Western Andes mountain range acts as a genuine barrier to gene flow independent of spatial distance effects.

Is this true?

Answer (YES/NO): NO